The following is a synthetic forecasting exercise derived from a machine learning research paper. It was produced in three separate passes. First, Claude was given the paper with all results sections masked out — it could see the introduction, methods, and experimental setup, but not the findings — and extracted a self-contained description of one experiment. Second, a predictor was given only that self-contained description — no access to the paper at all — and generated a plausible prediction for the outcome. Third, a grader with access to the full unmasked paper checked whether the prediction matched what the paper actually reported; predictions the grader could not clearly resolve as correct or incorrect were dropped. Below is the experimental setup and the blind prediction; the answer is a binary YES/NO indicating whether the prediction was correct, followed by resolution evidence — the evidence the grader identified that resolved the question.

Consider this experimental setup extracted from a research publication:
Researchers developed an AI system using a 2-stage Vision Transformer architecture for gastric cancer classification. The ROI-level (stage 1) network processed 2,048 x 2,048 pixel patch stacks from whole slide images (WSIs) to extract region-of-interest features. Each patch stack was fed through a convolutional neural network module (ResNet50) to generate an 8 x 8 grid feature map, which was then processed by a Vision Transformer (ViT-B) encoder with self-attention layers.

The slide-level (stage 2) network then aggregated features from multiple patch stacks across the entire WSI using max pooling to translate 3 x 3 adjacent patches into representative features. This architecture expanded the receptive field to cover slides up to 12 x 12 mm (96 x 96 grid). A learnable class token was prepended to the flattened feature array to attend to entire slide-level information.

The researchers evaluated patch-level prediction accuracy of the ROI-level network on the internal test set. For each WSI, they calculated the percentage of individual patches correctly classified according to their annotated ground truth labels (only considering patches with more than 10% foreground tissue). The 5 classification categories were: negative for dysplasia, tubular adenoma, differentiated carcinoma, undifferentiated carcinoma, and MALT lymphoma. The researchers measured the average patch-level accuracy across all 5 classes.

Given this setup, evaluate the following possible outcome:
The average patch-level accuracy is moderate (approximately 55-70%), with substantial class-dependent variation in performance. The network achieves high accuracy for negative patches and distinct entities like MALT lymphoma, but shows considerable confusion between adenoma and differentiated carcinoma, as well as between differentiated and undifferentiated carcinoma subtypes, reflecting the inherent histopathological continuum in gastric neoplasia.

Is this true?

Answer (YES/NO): NO